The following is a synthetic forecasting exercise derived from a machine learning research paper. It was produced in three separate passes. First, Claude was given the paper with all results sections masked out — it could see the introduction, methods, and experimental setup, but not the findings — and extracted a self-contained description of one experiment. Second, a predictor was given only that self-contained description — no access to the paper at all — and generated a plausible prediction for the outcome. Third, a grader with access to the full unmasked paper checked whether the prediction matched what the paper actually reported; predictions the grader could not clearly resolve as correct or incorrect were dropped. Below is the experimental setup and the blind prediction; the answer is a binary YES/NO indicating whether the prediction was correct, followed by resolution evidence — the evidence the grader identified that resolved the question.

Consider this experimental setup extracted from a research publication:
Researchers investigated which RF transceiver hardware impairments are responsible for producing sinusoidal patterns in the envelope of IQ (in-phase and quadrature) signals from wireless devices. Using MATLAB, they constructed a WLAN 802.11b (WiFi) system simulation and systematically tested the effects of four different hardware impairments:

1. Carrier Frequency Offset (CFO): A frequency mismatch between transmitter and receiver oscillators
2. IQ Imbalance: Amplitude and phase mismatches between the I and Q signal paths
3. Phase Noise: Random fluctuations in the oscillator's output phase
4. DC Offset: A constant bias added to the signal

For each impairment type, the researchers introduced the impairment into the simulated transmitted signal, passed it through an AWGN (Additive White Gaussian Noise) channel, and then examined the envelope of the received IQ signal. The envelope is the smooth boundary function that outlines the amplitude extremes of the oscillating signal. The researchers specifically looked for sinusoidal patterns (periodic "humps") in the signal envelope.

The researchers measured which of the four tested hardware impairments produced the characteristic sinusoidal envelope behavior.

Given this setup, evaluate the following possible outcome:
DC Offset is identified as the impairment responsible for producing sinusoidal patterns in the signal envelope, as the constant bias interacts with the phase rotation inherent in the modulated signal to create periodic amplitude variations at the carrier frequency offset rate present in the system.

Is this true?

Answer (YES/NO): NO